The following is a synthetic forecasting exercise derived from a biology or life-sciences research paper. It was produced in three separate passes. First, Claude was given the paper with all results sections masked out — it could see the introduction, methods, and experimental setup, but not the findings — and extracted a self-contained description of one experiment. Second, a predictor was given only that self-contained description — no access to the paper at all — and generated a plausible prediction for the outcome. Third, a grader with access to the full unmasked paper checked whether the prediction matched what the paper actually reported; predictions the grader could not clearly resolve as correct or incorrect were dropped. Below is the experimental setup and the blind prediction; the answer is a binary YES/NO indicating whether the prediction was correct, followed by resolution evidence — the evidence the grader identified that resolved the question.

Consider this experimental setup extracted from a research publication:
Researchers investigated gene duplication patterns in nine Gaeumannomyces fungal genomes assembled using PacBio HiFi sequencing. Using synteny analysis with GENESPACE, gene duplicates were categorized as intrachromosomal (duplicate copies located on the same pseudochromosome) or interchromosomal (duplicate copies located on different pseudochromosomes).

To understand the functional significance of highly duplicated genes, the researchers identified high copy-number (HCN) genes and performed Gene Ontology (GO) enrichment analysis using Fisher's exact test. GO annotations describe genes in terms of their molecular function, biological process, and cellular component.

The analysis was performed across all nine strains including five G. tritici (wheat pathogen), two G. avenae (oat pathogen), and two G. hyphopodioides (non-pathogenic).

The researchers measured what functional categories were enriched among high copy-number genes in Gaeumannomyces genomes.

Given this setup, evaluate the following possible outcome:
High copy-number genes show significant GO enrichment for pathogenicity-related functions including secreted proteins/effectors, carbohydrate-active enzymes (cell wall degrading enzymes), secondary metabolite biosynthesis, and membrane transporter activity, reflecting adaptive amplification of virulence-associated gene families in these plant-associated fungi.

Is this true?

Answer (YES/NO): NO